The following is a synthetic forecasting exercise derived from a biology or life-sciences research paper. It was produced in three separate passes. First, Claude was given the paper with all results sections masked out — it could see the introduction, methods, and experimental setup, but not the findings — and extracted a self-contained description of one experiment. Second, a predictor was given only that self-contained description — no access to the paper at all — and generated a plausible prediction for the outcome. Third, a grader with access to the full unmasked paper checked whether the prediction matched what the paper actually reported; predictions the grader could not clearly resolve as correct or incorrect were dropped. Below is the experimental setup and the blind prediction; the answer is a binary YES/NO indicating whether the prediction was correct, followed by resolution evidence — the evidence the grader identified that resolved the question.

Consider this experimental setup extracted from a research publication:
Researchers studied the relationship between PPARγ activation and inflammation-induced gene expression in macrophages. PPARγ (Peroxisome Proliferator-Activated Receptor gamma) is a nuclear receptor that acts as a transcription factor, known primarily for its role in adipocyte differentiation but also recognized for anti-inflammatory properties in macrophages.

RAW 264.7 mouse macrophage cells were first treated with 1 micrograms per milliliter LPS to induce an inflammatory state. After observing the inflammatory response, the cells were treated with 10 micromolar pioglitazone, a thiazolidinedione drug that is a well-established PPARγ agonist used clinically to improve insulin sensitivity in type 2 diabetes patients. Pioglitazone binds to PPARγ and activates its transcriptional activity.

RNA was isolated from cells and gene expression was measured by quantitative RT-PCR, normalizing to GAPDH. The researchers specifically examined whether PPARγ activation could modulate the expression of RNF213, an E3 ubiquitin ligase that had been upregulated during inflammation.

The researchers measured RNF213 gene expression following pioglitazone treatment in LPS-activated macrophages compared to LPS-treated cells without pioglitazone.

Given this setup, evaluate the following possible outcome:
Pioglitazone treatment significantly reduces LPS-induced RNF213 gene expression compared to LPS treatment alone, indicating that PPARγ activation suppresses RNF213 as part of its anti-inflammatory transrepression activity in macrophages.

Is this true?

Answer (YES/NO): NO